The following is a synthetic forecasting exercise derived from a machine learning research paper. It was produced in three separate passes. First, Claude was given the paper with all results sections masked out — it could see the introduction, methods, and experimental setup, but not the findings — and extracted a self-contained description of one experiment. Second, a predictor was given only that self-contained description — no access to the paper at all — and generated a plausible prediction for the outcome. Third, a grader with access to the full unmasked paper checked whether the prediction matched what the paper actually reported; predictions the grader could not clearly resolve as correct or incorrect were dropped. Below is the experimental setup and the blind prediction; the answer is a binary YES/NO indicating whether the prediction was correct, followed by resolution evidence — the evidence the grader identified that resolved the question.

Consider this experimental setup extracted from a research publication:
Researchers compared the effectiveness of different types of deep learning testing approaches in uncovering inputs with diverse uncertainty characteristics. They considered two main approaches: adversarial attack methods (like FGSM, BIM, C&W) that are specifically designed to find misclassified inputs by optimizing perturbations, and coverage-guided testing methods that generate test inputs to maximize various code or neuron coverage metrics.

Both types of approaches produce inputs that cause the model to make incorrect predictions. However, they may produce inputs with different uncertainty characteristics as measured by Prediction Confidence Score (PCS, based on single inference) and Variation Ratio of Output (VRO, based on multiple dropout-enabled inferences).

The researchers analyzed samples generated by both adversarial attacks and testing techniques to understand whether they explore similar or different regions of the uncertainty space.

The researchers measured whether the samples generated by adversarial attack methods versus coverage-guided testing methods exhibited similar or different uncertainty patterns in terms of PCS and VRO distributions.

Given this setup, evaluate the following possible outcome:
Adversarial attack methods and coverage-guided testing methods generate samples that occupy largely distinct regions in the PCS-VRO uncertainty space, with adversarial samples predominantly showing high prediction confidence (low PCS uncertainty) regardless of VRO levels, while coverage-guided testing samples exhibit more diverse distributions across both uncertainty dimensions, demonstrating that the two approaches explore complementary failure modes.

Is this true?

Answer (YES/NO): NO